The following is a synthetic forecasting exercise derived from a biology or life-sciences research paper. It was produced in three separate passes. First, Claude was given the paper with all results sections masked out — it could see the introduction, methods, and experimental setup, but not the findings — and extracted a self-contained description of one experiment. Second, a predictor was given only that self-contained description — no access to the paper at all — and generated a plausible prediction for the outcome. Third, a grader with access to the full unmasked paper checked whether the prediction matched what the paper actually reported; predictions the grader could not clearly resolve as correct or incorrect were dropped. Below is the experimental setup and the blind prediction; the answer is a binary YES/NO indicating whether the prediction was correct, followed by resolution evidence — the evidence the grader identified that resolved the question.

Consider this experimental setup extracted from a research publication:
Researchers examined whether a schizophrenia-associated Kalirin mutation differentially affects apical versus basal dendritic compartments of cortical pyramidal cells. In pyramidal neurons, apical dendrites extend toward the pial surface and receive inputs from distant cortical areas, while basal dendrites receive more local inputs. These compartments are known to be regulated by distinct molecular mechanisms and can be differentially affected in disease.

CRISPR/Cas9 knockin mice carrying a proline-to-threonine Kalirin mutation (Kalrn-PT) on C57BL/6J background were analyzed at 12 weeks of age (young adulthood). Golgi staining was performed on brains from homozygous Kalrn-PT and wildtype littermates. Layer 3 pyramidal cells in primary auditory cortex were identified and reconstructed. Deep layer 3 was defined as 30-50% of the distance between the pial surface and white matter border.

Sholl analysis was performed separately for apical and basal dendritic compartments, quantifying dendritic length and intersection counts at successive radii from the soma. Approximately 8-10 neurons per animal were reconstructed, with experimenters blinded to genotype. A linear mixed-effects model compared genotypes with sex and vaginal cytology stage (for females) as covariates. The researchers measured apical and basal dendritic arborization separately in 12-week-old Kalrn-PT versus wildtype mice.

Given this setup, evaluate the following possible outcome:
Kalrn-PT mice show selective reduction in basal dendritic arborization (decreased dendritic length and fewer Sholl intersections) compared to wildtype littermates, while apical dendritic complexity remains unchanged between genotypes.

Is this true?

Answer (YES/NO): NO